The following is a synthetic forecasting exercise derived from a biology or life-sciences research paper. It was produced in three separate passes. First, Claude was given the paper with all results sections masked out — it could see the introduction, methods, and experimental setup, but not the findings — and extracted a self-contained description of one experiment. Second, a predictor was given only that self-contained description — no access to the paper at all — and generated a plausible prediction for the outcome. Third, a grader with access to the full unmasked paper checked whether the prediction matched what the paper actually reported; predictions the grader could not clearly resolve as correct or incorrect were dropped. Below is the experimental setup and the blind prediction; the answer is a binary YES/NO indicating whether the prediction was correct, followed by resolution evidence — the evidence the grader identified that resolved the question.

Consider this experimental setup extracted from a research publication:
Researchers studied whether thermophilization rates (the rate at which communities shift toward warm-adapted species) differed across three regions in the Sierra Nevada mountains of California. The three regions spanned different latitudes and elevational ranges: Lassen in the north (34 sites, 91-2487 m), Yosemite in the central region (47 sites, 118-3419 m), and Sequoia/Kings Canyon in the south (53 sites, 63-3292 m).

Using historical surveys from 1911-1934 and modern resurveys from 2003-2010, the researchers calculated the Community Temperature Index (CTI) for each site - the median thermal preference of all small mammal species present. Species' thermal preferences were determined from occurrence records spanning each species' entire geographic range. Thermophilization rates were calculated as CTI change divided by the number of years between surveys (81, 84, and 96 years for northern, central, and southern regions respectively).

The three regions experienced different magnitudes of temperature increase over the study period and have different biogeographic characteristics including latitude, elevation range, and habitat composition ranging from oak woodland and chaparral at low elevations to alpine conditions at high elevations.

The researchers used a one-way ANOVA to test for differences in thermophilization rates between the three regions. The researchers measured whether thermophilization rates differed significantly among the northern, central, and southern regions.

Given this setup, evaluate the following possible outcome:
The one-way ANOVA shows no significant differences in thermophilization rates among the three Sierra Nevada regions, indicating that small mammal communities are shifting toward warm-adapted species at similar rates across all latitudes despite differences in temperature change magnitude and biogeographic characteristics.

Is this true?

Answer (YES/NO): YES